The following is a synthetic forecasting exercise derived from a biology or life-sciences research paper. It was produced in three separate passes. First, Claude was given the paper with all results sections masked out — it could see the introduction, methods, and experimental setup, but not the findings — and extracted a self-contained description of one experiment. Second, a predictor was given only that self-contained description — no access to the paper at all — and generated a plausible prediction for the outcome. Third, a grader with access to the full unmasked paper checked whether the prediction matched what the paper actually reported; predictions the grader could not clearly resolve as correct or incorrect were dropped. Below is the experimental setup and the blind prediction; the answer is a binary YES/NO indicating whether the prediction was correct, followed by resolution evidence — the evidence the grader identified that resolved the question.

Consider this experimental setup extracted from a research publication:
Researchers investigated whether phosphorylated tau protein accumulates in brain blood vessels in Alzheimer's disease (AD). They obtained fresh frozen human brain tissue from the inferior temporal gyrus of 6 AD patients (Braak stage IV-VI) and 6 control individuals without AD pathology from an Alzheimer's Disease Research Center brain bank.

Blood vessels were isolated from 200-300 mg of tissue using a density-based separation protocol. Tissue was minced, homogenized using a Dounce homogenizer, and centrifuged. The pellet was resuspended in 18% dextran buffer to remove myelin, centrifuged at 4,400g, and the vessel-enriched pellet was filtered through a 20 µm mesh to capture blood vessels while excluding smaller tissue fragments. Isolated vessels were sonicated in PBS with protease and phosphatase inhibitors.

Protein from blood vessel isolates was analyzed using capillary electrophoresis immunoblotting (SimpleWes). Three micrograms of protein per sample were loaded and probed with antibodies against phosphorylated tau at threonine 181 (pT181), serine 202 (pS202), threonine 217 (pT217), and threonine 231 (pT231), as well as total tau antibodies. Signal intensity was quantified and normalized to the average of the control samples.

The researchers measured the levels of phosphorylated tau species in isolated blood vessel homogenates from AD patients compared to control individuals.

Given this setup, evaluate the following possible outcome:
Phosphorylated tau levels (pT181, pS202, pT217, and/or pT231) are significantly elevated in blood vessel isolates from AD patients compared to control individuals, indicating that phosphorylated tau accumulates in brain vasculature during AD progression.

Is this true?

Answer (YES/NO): YES